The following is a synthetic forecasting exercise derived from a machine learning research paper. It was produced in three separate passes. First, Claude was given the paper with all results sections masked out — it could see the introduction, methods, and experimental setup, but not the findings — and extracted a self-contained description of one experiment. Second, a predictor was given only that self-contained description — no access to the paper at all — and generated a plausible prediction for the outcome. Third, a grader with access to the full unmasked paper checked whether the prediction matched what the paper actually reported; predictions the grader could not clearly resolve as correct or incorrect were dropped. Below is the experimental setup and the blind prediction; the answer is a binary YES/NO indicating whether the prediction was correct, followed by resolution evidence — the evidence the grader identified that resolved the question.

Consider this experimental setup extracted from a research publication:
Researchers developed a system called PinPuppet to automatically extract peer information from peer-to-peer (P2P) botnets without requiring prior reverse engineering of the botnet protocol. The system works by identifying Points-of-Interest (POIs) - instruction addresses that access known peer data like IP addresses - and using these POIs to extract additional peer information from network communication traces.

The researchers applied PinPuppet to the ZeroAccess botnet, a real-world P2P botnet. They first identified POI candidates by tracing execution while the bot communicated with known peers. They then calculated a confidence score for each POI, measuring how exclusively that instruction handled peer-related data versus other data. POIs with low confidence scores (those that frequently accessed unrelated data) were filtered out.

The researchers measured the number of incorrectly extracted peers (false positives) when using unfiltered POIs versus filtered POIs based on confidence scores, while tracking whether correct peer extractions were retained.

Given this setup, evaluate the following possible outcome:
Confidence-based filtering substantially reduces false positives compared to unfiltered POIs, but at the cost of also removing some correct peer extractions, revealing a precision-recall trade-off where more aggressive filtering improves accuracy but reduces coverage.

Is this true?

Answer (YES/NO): NO